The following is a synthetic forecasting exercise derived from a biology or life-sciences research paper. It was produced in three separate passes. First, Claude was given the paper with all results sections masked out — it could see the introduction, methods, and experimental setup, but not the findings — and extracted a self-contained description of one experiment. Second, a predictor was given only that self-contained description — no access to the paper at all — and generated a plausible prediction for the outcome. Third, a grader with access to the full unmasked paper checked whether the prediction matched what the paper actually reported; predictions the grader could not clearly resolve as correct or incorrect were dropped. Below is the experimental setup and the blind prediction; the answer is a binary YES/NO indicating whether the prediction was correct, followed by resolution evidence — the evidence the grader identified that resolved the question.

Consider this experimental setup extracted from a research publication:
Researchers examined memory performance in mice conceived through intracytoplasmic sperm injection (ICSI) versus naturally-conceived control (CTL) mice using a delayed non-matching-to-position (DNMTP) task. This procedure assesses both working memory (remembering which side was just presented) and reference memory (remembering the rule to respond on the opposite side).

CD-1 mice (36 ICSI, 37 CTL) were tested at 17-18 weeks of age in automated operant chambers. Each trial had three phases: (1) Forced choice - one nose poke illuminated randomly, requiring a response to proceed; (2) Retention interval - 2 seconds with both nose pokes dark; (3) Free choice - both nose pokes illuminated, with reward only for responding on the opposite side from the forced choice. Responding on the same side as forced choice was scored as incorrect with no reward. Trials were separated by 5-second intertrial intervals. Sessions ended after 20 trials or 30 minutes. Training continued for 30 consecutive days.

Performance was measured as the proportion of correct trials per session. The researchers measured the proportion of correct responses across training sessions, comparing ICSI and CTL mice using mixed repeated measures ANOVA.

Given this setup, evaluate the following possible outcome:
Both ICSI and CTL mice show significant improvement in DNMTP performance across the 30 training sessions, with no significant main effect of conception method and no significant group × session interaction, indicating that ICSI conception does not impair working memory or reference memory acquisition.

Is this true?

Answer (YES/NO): NO